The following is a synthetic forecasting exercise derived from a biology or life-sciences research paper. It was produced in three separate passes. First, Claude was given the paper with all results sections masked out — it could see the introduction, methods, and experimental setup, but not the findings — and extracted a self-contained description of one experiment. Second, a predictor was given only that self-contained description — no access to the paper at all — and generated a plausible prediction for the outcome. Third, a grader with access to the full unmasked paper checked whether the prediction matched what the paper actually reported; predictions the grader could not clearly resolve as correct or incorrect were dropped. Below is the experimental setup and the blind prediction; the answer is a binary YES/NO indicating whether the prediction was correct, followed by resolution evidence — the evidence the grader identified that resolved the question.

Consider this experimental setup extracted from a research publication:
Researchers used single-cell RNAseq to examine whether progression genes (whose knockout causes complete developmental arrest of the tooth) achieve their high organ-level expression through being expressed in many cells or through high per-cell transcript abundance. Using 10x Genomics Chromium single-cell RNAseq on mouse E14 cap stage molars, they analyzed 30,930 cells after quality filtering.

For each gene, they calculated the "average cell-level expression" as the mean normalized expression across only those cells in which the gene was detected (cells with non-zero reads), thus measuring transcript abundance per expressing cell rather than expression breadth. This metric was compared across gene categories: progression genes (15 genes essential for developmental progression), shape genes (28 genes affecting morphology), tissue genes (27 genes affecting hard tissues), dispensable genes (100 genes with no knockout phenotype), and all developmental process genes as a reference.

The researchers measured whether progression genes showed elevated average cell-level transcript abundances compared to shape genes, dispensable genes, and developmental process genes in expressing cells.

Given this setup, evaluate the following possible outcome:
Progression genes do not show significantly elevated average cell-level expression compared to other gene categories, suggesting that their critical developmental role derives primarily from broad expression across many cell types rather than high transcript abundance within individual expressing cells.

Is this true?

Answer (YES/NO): NO